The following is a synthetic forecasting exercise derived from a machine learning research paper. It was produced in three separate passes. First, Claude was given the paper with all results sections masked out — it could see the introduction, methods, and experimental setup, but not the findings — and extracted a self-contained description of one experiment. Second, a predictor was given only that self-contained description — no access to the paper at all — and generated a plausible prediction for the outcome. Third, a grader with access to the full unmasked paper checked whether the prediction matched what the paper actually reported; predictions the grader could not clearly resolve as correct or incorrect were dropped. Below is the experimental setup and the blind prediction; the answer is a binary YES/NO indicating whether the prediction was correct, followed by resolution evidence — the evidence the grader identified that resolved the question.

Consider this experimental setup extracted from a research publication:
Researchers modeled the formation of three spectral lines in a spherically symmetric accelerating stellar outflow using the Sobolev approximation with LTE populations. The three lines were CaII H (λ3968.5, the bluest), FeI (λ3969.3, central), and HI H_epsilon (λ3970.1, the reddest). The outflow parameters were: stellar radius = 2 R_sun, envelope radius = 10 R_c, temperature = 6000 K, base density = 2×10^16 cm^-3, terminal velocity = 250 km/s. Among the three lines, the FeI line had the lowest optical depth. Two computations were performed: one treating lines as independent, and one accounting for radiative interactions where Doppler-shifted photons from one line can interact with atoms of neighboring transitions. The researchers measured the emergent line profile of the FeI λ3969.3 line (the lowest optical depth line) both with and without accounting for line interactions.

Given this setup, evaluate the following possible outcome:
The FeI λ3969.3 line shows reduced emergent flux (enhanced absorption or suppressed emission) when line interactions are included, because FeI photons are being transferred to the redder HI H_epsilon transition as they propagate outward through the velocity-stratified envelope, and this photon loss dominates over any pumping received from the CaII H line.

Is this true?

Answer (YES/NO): NO